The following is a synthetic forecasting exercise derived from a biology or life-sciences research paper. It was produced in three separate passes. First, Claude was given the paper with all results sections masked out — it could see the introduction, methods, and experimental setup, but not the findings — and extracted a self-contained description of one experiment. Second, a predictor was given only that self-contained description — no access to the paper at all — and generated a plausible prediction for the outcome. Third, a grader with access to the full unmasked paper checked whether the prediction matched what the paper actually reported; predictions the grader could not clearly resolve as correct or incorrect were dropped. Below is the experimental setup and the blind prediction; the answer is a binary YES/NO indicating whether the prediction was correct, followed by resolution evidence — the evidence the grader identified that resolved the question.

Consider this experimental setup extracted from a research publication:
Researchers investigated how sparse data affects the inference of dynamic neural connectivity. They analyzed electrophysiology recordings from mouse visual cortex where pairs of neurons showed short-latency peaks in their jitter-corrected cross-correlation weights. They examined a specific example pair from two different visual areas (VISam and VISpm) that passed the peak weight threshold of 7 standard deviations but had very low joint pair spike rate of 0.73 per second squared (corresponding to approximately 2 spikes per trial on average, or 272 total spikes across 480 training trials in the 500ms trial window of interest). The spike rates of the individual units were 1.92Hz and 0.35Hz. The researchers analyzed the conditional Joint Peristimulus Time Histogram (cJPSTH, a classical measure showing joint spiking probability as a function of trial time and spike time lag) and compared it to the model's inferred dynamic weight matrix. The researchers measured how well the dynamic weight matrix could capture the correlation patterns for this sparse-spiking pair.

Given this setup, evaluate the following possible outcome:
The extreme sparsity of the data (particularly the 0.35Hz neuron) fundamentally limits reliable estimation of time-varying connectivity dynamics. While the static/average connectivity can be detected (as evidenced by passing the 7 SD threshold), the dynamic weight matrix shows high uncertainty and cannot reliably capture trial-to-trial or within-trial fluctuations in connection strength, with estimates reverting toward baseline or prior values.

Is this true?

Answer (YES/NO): NO